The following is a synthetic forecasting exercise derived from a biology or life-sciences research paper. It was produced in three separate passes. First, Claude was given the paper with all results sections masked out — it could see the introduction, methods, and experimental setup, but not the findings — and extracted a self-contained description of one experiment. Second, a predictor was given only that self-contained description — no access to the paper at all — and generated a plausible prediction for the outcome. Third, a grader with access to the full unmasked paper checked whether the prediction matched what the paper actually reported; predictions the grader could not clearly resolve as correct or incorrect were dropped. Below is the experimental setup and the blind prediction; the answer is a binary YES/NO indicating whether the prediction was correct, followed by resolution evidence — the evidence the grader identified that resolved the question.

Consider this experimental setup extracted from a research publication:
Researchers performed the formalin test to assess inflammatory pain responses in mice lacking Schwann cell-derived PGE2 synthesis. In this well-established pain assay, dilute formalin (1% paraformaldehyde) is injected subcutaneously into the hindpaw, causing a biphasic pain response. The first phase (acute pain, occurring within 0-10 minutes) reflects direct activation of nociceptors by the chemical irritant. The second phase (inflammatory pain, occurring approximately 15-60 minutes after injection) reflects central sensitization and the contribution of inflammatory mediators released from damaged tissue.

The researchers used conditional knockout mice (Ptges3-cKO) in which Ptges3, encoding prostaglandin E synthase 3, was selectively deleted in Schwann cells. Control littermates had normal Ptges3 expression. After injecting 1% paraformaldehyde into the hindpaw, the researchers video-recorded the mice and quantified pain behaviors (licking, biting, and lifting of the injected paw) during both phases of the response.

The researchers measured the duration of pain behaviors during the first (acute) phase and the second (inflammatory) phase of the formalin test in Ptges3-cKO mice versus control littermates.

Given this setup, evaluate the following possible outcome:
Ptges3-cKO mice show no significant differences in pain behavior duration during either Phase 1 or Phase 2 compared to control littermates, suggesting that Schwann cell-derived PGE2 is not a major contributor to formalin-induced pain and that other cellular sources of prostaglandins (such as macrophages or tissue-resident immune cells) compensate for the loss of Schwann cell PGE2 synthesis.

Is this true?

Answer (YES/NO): NO